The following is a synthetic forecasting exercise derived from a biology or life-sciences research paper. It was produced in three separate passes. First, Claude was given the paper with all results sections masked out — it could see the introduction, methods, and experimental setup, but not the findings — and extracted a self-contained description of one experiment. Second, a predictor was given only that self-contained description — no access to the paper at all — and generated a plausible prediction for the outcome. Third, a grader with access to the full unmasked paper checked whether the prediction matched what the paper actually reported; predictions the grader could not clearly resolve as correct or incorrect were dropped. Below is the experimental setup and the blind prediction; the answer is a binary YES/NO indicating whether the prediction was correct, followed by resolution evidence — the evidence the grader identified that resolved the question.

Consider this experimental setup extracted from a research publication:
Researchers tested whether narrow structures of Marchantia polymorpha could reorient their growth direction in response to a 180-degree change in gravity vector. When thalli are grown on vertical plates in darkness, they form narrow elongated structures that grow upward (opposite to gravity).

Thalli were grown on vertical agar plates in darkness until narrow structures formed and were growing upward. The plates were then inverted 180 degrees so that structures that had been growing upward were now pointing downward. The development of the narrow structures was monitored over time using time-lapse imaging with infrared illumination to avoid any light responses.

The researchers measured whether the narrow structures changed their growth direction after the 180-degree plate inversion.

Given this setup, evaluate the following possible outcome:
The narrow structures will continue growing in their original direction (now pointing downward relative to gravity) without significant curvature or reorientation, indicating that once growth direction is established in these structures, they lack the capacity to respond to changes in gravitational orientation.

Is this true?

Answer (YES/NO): NO